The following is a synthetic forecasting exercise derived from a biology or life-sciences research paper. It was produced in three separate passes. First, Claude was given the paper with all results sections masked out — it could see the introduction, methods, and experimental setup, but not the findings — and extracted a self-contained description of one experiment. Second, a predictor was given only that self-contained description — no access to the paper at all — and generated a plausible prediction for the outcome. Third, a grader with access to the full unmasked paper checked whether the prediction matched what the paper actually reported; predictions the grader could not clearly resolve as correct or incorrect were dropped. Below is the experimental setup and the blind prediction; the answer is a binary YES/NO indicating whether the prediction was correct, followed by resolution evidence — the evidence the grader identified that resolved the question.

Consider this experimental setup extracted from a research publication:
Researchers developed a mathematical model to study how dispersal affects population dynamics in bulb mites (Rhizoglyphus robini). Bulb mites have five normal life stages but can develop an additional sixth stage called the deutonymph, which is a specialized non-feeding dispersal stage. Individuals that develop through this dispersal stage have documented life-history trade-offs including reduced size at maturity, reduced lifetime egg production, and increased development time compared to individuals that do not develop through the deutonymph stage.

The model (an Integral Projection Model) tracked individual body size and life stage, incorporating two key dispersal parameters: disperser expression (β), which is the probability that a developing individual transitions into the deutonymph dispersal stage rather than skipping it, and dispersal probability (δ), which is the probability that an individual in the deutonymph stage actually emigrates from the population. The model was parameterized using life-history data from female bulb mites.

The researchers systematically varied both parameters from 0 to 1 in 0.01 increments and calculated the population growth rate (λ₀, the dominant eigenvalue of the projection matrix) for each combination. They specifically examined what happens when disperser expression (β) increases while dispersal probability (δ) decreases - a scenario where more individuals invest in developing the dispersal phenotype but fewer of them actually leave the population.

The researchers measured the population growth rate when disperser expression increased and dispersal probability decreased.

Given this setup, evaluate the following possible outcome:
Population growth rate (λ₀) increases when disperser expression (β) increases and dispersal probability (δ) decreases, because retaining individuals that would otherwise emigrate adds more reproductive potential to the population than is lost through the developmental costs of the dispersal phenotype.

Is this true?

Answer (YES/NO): NO